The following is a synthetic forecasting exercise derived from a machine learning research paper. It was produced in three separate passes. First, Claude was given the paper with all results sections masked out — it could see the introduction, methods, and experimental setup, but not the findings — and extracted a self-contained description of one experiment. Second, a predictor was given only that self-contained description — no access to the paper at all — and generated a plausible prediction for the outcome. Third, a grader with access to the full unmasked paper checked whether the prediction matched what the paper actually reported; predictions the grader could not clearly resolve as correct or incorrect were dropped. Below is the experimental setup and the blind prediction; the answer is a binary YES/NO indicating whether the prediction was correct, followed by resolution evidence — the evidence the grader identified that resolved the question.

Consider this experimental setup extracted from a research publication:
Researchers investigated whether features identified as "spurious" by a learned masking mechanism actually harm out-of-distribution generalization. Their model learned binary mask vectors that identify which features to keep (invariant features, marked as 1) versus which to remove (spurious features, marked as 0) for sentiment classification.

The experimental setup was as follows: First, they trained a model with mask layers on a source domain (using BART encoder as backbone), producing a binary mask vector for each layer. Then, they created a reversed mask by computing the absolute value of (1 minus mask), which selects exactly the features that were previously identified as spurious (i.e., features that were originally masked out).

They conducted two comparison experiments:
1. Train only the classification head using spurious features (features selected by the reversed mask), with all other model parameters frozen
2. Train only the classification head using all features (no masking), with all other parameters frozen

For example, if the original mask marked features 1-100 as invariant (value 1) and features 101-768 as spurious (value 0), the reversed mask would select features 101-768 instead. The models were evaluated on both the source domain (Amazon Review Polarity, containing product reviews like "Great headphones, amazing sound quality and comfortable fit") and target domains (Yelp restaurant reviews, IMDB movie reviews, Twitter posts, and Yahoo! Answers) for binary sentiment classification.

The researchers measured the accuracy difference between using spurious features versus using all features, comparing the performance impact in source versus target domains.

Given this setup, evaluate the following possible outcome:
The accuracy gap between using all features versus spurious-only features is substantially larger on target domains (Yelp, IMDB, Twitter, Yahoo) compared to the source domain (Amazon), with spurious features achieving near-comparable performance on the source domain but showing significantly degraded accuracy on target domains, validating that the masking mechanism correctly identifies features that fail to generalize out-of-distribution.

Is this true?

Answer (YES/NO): NO